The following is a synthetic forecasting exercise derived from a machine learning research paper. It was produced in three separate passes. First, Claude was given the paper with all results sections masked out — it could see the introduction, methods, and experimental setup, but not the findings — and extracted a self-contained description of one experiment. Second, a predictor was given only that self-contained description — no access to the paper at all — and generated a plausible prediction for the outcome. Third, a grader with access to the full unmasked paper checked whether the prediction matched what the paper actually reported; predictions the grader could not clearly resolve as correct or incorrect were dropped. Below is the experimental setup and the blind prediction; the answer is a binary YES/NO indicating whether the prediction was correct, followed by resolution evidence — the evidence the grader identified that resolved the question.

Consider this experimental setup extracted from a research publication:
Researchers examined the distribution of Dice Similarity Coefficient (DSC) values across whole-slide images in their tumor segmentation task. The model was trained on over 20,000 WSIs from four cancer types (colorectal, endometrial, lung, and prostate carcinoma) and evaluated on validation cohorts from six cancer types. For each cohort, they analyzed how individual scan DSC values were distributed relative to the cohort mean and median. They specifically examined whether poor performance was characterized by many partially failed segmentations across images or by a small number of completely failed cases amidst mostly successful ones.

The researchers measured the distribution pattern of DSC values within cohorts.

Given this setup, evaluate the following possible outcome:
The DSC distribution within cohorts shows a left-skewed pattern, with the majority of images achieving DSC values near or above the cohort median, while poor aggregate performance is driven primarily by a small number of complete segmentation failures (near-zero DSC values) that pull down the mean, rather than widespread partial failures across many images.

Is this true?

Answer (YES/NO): YES